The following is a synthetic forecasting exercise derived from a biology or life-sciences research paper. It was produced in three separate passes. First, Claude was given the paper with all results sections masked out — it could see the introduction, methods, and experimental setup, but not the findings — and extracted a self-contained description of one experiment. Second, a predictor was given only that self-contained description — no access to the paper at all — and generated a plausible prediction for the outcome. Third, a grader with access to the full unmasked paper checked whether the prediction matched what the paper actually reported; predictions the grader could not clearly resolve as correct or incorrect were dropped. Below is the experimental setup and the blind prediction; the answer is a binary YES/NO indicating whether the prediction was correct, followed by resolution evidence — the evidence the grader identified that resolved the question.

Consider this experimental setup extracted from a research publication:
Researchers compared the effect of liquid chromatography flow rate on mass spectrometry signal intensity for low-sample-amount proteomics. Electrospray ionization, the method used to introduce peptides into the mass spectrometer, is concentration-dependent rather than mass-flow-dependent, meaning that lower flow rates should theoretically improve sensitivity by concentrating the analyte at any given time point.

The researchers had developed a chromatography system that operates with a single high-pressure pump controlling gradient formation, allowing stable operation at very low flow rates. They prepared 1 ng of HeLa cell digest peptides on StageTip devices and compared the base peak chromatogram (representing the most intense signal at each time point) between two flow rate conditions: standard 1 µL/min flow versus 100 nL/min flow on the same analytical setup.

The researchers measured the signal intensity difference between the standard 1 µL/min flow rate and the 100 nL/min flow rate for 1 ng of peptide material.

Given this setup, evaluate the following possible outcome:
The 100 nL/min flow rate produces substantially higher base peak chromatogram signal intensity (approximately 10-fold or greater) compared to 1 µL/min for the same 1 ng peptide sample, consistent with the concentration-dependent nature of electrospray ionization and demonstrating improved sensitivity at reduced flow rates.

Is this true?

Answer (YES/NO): YES